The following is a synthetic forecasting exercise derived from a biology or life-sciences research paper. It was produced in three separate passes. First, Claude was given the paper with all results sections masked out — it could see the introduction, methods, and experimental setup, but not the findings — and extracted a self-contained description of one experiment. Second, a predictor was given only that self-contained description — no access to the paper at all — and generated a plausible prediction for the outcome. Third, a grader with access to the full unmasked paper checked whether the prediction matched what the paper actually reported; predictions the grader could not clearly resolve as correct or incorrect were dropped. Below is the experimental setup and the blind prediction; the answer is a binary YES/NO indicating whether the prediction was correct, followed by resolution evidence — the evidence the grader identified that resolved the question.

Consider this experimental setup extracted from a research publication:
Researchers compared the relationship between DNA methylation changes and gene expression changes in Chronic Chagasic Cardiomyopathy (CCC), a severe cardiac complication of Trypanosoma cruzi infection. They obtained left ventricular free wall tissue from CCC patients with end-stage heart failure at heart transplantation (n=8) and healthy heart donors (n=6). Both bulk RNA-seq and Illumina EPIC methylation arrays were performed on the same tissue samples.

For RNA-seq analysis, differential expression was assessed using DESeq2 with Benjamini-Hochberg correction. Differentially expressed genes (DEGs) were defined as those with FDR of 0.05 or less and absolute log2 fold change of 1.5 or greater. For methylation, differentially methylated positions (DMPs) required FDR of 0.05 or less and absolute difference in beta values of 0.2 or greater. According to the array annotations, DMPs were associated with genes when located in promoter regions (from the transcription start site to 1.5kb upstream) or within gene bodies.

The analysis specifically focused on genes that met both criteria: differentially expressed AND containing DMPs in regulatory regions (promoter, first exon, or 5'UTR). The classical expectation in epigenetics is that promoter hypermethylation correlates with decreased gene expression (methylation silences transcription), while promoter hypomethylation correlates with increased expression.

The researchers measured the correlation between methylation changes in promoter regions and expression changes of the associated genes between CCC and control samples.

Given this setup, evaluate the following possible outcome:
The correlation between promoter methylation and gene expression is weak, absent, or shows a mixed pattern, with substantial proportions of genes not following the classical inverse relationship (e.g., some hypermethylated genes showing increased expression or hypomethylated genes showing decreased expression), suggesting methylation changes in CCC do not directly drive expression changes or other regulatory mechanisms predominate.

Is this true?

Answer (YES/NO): NO